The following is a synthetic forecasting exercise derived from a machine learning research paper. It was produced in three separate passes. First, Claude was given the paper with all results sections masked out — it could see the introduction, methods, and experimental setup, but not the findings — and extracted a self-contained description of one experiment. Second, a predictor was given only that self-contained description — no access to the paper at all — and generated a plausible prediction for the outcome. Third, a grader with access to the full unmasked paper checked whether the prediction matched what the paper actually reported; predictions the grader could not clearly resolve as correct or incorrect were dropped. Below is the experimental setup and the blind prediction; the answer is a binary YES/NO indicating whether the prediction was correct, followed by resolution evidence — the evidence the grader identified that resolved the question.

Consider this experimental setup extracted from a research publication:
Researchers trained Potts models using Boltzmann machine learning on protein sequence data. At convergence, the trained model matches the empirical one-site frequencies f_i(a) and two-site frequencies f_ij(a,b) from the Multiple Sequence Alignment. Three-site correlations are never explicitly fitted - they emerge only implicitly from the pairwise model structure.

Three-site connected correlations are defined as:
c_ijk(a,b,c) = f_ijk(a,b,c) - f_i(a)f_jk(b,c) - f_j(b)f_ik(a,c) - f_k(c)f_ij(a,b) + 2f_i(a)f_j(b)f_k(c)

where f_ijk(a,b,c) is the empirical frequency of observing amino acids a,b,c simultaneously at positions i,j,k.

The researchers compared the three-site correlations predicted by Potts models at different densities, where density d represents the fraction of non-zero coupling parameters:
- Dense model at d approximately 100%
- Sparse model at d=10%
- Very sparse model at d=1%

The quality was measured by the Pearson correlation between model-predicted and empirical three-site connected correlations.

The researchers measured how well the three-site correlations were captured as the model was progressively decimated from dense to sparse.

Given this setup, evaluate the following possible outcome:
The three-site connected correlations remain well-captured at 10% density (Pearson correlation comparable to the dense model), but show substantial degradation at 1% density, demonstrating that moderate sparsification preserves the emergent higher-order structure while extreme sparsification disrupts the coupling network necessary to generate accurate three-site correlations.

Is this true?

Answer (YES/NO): NO